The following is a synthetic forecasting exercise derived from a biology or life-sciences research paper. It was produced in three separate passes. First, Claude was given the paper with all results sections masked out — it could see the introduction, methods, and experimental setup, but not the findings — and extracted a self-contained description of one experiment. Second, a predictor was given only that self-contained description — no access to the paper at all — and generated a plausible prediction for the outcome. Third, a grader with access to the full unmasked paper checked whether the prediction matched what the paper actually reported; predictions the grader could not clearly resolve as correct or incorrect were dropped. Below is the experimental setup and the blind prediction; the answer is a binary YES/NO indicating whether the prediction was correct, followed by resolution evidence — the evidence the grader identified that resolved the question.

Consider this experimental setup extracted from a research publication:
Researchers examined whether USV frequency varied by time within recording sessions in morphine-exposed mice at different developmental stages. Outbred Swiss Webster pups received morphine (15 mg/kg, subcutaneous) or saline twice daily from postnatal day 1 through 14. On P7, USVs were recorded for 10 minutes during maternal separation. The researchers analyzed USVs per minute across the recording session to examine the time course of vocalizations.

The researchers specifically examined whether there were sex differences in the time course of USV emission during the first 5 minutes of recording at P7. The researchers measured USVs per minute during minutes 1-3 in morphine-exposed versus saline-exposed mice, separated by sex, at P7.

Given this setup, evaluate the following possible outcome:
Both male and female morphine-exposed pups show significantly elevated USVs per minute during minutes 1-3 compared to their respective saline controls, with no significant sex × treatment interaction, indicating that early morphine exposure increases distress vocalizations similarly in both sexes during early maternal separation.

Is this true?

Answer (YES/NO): NO